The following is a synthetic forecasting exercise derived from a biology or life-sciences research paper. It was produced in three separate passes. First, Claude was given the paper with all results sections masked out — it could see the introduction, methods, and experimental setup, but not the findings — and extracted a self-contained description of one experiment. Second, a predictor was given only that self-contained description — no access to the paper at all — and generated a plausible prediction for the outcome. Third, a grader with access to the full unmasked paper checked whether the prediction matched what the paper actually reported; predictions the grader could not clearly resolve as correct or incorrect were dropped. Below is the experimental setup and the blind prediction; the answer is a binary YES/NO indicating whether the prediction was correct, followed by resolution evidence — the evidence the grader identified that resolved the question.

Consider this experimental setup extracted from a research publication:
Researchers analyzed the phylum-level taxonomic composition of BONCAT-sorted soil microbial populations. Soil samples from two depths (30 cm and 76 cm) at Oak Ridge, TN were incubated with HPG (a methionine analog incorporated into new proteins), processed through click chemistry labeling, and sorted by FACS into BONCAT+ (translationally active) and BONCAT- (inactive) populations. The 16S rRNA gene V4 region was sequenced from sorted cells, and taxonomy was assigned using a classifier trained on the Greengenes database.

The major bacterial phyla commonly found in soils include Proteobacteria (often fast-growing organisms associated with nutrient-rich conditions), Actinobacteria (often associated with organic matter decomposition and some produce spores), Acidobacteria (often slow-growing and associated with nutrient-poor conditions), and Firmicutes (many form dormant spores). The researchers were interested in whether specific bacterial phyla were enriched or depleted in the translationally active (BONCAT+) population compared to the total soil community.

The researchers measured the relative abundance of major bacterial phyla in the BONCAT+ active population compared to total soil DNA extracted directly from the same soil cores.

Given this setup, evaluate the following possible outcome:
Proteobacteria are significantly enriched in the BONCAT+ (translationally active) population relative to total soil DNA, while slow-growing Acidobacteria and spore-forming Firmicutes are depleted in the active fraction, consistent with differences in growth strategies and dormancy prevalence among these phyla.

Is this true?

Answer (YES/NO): NO